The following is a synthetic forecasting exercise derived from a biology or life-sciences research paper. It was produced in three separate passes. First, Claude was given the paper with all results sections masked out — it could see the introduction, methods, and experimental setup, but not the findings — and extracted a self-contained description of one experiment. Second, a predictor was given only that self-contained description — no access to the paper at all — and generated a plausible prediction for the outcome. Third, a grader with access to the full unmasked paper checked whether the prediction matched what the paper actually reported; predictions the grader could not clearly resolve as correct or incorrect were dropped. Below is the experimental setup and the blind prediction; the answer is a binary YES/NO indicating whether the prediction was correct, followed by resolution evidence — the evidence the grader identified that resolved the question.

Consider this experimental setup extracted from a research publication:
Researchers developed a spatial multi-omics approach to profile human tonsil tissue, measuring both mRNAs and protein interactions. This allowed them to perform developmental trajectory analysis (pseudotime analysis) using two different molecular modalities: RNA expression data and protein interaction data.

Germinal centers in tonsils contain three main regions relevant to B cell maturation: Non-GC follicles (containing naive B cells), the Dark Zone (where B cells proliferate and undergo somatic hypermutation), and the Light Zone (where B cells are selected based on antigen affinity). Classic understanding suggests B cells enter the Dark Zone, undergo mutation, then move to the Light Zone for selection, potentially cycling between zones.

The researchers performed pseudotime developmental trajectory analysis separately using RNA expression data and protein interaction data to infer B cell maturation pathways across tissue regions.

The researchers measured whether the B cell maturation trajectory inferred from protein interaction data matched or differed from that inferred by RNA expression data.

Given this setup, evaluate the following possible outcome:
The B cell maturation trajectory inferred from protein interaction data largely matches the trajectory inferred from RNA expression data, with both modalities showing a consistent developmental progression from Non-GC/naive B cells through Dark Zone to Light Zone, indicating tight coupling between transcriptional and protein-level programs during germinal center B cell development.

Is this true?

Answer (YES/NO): NO